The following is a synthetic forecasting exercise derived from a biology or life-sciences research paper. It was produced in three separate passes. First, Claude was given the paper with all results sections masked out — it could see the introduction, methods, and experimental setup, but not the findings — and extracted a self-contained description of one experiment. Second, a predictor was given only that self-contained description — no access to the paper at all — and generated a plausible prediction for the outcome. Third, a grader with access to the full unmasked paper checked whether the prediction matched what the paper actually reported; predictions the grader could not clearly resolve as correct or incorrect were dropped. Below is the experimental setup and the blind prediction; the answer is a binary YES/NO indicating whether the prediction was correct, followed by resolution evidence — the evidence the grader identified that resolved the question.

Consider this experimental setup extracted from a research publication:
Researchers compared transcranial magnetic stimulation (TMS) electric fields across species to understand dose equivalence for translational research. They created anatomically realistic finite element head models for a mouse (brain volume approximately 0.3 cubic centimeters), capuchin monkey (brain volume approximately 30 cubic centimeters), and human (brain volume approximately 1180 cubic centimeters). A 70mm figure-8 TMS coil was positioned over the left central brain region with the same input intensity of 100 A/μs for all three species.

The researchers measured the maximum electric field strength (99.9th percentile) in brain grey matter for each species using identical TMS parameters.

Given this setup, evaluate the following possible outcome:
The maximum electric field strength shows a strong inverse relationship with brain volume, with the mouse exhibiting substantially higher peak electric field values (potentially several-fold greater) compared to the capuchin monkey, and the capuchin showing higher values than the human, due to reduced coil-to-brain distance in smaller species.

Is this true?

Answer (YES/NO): NO